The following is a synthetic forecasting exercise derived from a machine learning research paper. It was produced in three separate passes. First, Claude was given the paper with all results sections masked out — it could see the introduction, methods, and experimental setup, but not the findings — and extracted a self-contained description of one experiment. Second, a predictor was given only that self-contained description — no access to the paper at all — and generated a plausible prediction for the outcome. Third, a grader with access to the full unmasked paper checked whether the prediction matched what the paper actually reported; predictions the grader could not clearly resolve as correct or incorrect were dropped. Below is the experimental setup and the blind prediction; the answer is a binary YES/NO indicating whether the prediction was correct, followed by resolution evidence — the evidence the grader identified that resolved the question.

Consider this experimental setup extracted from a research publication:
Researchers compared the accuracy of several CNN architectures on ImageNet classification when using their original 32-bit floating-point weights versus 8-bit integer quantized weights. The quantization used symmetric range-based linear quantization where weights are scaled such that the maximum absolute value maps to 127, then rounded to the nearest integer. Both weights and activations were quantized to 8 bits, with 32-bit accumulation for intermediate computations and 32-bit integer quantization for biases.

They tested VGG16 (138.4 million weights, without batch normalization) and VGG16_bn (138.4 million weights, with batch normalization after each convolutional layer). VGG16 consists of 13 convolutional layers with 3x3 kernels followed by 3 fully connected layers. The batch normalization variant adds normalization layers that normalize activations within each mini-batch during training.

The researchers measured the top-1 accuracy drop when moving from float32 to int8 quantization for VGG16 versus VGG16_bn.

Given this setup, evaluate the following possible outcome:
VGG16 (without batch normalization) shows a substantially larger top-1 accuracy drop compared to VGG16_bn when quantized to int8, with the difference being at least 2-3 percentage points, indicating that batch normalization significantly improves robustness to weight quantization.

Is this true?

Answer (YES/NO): NO